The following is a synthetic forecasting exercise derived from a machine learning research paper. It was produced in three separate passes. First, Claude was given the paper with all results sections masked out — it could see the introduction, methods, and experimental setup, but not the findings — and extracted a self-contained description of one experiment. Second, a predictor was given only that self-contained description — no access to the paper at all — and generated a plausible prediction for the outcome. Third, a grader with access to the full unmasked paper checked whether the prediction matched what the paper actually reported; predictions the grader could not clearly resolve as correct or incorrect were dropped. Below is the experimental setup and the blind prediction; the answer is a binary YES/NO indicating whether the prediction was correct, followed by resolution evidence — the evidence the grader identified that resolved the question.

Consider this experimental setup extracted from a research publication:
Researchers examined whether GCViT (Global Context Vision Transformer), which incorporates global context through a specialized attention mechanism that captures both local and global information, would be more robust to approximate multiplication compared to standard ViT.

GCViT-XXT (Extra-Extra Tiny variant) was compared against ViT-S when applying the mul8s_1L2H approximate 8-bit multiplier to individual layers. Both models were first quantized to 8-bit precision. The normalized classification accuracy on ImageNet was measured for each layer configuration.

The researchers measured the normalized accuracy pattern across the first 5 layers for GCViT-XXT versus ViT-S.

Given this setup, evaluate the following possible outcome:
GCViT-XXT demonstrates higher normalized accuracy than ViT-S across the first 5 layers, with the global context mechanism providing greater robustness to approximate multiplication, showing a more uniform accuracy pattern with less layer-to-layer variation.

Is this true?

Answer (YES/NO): YES